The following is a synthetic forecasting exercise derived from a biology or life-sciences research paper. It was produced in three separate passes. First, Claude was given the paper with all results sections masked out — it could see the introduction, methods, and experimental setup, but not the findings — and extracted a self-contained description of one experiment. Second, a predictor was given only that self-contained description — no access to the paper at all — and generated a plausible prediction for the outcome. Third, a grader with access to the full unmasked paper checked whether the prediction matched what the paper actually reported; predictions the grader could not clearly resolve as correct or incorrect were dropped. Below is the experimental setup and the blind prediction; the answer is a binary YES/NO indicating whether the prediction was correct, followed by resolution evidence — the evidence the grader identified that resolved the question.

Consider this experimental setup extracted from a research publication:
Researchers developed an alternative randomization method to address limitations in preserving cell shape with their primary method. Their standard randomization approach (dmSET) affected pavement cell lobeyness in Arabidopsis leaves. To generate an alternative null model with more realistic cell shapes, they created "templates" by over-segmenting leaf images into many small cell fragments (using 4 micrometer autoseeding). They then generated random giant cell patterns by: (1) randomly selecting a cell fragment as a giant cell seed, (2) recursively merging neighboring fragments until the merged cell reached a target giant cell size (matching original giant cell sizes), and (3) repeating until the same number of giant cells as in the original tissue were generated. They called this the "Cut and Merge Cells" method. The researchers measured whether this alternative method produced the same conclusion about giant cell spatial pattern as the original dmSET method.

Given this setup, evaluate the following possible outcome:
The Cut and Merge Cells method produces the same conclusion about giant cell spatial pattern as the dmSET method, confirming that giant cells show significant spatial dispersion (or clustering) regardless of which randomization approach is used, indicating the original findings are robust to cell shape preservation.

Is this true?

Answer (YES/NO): YES